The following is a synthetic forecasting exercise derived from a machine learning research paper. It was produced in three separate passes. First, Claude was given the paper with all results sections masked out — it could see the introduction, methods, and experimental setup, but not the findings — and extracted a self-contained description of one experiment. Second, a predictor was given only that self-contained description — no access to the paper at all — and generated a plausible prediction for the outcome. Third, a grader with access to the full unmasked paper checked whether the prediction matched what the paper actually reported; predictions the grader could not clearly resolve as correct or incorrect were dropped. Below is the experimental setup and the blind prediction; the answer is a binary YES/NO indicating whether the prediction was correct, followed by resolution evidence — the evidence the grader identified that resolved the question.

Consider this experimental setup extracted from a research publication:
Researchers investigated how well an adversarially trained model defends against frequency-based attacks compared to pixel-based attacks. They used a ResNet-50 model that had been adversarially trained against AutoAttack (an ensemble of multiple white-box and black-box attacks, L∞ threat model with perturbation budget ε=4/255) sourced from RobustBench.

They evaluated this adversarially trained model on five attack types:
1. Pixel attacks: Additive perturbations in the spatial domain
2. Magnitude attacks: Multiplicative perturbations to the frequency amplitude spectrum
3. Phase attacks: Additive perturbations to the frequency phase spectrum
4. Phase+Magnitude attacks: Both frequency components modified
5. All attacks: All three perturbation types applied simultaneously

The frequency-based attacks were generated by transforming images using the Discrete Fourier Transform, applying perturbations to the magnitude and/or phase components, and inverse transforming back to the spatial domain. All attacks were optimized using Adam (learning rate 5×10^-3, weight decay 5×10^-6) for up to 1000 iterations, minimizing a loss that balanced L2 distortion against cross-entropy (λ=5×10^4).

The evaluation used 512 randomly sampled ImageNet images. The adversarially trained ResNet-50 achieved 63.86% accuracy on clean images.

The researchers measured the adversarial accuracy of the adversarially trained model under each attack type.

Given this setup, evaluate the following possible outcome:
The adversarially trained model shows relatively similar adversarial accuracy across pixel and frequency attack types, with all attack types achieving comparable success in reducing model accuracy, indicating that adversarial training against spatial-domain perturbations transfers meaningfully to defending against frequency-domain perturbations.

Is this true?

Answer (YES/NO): NO